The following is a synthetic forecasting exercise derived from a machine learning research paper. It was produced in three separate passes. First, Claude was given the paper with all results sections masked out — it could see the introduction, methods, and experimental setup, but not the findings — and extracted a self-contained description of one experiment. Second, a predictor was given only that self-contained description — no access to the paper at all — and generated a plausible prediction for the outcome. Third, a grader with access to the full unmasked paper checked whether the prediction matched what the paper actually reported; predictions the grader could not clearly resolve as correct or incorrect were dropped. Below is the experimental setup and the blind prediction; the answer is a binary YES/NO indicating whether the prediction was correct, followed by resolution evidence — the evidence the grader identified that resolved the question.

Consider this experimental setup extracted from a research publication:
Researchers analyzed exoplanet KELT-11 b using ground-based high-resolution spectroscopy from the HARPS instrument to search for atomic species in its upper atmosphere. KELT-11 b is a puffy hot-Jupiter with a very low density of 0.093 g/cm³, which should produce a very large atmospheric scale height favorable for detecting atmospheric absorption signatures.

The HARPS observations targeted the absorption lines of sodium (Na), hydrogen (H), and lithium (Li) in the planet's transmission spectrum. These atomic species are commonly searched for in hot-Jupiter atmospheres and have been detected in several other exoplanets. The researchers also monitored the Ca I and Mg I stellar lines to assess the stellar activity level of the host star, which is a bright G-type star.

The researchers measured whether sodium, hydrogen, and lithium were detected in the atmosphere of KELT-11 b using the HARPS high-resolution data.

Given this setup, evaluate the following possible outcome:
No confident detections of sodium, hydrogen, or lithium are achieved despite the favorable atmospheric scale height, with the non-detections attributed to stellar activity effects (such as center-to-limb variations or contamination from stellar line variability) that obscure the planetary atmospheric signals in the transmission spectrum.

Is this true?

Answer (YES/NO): NO